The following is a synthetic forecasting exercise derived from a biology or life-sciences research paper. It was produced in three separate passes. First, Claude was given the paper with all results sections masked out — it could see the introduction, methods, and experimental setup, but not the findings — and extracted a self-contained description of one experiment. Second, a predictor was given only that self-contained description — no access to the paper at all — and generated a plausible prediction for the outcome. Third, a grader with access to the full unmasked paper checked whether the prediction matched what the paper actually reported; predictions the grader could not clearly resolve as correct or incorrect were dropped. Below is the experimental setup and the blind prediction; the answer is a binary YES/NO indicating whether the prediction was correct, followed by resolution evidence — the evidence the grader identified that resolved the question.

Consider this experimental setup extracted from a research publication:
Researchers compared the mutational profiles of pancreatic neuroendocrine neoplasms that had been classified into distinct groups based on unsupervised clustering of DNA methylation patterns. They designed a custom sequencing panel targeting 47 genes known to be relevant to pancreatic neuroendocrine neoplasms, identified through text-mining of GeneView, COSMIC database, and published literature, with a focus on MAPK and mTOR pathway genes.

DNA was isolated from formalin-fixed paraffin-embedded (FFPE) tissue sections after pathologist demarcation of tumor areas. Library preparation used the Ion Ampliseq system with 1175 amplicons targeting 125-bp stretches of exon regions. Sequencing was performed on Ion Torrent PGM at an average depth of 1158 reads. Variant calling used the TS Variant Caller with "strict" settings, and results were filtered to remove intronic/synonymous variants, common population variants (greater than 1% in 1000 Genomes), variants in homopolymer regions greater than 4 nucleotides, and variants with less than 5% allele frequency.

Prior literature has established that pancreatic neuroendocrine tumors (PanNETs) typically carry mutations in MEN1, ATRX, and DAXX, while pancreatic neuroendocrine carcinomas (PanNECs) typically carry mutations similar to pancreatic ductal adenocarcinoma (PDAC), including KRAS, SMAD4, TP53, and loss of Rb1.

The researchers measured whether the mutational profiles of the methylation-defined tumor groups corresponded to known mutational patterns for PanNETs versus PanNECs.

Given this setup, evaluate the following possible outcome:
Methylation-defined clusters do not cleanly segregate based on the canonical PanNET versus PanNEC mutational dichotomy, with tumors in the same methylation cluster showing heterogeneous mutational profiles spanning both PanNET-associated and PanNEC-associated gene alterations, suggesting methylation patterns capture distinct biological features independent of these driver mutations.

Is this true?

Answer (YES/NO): NO